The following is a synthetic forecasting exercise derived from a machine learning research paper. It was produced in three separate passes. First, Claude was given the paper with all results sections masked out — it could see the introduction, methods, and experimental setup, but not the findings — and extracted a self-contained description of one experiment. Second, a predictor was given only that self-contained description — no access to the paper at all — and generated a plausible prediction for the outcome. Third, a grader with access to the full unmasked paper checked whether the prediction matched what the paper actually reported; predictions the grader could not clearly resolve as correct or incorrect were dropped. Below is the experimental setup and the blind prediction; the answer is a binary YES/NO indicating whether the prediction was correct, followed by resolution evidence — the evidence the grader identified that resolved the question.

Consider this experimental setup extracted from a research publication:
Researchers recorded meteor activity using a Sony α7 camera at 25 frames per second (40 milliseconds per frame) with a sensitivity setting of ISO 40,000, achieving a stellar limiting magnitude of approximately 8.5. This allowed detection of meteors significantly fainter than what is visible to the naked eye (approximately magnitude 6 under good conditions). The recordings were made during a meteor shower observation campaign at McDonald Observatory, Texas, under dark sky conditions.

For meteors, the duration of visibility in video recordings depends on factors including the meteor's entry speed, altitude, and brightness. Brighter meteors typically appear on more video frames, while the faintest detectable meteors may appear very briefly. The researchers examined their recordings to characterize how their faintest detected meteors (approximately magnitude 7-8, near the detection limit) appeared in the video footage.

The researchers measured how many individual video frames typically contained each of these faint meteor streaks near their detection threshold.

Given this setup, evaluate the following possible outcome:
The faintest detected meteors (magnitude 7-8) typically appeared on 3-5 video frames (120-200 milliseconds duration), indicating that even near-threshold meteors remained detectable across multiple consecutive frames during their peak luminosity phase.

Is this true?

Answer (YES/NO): NO